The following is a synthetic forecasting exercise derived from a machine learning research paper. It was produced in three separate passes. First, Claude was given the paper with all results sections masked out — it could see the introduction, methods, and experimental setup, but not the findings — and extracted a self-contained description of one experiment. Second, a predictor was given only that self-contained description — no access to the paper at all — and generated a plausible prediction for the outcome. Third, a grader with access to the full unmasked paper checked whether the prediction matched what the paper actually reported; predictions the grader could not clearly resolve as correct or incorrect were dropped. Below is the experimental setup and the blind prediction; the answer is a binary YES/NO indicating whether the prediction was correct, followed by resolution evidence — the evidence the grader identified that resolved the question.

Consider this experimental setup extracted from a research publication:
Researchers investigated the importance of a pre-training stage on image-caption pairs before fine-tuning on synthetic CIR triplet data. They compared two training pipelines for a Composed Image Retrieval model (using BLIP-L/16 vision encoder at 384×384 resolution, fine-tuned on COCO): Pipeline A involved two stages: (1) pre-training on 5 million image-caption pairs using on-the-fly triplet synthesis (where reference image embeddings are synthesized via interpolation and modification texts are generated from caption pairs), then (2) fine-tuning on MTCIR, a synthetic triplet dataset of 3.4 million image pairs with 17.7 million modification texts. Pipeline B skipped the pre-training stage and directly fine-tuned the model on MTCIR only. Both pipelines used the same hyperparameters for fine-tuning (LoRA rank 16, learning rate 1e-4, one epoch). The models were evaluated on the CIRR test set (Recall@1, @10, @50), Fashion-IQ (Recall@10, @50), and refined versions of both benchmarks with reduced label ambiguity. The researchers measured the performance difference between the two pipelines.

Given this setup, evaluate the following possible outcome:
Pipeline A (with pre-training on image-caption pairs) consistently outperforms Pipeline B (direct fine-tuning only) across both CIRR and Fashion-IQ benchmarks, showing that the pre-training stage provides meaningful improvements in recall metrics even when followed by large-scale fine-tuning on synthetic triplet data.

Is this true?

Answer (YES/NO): YES